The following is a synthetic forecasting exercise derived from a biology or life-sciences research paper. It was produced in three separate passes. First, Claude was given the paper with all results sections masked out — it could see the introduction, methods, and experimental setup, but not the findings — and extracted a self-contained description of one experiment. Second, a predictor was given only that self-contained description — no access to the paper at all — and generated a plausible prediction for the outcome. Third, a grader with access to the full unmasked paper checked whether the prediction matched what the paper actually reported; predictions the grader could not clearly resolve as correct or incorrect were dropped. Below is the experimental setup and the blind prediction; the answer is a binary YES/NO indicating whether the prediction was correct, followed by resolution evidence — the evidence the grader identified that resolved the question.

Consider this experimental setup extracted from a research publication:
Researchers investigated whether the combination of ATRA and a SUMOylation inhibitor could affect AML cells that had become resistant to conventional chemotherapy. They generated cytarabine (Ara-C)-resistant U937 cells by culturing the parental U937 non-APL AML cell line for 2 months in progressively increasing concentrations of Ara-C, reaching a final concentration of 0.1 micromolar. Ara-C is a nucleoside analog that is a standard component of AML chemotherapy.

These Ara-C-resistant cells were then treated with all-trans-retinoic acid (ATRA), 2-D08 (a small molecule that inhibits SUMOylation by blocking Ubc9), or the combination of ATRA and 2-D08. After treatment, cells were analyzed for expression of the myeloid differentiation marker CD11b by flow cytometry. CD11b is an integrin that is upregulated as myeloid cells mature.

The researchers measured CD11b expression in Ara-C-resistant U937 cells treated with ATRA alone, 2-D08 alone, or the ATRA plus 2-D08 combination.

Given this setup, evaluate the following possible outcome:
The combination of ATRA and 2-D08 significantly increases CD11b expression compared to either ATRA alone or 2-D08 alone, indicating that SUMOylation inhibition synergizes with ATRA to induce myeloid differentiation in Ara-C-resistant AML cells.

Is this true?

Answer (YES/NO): NO